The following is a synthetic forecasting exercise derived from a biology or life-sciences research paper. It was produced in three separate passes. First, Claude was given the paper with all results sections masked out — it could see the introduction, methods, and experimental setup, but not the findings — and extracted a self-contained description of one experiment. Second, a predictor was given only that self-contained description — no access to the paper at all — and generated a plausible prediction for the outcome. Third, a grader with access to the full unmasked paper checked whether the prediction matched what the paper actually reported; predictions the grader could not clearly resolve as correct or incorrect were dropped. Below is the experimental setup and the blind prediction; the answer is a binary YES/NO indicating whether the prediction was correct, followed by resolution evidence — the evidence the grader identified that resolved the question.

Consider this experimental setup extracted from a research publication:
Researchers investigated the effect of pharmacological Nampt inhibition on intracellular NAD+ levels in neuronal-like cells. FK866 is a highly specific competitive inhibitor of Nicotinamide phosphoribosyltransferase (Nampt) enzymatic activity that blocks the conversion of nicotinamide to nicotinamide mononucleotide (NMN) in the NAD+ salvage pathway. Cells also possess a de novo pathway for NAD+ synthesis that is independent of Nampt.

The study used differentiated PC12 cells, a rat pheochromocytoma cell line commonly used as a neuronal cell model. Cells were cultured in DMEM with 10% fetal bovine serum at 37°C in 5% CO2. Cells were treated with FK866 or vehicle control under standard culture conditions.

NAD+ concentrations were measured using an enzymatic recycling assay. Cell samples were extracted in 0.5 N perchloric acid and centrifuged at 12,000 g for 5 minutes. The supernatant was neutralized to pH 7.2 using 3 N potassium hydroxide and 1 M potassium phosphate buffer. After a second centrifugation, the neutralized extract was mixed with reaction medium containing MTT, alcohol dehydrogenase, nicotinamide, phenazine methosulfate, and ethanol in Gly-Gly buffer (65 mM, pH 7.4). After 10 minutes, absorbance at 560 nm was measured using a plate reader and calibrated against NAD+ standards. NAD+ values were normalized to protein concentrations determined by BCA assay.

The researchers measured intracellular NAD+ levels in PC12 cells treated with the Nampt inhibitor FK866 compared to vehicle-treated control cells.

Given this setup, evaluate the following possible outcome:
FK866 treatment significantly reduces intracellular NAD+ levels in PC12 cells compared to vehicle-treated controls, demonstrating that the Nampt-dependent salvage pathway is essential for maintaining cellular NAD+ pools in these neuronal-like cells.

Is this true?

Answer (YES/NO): YES